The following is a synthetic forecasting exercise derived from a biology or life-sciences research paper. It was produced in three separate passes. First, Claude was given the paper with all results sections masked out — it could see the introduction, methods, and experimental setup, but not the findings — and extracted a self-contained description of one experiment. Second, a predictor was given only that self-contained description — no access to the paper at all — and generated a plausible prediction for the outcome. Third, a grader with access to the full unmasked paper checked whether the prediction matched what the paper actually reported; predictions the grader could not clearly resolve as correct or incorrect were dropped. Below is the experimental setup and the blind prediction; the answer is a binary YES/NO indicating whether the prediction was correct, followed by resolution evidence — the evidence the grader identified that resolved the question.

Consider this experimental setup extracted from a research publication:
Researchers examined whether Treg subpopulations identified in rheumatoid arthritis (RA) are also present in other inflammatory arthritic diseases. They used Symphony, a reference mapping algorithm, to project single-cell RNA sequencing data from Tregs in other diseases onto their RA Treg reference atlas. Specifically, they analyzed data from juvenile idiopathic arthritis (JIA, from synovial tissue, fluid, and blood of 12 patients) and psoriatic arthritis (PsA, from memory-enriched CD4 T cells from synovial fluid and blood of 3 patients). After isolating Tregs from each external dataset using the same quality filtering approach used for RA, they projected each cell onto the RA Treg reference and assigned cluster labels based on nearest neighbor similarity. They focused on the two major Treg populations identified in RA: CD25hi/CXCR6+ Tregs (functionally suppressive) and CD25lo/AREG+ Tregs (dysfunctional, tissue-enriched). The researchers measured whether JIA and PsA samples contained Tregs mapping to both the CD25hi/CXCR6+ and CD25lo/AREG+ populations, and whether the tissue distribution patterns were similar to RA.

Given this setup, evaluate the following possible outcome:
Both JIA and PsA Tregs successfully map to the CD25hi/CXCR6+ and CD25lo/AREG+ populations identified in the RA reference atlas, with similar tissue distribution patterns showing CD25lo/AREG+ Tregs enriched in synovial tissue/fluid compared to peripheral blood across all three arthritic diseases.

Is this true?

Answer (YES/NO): NO